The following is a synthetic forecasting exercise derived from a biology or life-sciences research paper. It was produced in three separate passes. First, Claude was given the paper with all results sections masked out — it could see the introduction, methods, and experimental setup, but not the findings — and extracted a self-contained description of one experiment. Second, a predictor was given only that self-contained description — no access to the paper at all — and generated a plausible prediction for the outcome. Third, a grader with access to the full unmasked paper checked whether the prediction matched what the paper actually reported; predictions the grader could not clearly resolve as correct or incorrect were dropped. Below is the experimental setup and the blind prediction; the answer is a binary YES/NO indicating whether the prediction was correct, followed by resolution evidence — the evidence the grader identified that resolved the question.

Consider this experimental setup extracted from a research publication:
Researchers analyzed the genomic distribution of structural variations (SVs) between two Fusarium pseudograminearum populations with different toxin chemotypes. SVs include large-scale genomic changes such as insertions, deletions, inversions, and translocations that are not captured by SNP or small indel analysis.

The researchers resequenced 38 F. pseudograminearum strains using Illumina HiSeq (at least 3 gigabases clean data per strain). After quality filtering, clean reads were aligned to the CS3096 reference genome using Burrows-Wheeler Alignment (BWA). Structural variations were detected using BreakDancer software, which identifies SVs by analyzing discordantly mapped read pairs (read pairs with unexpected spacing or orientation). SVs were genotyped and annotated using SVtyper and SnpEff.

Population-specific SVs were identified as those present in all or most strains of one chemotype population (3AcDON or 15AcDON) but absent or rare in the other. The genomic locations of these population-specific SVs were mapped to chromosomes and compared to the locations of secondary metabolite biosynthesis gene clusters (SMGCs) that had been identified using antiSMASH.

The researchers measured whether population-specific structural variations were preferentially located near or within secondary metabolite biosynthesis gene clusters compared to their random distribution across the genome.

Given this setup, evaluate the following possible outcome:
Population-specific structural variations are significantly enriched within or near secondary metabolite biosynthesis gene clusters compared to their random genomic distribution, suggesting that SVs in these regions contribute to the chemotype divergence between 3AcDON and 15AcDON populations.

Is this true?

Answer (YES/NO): NO